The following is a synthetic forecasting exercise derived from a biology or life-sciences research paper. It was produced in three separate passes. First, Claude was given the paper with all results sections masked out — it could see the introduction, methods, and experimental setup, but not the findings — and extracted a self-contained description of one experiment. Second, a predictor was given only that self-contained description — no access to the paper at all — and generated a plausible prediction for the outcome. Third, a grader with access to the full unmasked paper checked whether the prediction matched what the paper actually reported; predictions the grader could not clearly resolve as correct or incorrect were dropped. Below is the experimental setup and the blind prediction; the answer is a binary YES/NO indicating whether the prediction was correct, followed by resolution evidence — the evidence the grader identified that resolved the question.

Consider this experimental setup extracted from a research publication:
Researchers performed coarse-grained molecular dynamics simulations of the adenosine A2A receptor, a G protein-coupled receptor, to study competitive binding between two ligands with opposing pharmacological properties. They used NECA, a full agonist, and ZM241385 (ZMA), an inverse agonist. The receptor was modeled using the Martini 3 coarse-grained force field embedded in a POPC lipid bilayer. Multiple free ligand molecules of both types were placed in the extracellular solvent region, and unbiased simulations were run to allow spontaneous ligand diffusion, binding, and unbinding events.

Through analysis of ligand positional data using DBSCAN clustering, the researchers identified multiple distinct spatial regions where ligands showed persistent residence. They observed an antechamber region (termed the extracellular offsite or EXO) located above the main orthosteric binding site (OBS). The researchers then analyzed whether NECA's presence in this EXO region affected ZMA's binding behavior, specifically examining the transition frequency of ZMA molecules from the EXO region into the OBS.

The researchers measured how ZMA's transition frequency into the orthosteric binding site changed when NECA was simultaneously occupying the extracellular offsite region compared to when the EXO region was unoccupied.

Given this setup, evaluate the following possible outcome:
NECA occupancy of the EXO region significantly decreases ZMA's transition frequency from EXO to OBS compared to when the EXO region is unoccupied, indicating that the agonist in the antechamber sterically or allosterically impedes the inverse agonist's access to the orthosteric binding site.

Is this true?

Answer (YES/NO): NO